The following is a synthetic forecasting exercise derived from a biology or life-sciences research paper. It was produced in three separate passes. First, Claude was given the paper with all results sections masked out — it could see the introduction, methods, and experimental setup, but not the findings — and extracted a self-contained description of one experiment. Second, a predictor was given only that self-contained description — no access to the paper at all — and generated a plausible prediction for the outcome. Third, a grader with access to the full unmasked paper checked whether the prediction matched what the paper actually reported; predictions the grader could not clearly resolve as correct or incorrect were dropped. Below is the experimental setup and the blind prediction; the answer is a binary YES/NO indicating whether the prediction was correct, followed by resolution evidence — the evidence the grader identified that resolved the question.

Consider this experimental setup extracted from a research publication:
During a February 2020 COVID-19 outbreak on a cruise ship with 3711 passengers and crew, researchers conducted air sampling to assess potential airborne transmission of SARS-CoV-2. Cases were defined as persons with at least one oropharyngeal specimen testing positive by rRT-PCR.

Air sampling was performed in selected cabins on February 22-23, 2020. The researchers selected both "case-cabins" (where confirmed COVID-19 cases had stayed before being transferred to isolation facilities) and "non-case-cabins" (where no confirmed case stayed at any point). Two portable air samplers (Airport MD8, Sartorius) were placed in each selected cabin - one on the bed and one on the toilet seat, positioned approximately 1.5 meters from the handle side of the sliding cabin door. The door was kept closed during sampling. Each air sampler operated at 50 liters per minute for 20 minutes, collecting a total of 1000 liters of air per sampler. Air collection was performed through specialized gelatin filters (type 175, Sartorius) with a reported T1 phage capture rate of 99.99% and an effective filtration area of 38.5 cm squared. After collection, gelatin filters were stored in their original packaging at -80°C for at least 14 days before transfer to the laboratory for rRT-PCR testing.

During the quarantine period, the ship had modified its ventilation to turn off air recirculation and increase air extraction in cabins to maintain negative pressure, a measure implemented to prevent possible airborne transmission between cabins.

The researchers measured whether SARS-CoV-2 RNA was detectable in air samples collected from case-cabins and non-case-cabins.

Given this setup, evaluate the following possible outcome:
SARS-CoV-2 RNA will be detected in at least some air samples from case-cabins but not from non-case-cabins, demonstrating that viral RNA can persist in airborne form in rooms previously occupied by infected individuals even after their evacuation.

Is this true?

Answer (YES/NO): NO